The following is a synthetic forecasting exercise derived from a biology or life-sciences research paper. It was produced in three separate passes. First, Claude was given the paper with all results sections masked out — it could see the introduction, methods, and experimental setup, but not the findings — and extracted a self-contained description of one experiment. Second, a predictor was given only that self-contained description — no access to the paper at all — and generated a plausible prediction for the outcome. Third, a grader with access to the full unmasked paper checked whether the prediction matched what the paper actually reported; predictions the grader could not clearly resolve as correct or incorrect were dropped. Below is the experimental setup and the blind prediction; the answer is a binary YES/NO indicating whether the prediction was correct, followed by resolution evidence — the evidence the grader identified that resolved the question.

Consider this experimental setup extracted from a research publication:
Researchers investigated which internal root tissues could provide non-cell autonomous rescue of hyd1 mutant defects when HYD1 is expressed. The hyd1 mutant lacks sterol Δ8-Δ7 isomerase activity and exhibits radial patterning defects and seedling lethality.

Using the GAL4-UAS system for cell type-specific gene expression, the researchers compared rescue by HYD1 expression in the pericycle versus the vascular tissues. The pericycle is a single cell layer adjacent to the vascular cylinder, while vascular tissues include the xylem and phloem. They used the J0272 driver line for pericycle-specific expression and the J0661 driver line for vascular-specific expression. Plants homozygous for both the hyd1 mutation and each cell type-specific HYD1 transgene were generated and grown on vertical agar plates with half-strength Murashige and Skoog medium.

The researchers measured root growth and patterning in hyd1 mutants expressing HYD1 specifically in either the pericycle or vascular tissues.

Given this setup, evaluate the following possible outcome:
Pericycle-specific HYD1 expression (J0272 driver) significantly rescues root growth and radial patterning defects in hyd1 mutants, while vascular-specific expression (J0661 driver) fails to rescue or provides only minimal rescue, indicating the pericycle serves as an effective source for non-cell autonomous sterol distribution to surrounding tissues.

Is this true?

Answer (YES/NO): NO